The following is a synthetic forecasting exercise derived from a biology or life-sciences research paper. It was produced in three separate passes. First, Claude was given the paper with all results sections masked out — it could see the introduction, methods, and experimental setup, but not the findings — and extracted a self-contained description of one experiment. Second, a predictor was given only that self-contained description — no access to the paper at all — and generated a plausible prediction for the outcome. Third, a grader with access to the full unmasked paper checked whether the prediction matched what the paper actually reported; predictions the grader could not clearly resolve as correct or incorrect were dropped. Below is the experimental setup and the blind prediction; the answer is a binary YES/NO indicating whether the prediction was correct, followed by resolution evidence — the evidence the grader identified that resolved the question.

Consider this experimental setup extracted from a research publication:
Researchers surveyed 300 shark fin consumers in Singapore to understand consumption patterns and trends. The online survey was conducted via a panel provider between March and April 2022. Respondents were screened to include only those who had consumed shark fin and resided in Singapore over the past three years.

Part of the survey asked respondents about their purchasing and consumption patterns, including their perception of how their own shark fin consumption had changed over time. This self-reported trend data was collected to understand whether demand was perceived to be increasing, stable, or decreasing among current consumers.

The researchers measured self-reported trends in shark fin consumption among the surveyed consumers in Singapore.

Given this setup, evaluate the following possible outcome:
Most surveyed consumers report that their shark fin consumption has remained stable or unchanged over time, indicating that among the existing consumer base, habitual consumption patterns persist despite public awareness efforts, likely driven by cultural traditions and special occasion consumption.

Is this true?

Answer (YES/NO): NO